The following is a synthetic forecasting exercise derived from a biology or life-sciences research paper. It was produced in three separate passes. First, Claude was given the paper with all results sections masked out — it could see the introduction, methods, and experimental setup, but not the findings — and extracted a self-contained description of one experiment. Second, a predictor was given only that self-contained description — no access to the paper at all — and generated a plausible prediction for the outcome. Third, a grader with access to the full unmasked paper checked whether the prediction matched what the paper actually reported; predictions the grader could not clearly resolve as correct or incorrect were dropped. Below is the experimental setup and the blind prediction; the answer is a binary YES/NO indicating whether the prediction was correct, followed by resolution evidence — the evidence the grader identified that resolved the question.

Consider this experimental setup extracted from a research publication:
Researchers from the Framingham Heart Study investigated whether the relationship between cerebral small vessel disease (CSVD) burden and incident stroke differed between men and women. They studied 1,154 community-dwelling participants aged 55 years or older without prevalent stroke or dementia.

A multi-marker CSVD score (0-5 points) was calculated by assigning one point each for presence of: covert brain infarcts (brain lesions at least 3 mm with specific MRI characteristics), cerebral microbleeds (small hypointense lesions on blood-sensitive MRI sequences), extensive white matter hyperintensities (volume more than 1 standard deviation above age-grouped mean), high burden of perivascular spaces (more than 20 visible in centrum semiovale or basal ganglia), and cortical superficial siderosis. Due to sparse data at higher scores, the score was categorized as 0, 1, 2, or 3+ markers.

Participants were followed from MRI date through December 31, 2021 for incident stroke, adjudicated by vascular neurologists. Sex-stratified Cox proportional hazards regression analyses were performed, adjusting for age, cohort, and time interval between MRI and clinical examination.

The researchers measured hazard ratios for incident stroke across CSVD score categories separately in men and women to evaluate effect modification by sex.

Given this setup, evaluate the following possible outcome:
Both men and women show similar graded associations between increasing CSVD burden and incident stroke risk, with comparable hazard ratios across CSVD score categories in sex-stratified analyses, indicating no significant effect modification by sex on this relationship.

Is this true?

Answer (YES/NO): NO